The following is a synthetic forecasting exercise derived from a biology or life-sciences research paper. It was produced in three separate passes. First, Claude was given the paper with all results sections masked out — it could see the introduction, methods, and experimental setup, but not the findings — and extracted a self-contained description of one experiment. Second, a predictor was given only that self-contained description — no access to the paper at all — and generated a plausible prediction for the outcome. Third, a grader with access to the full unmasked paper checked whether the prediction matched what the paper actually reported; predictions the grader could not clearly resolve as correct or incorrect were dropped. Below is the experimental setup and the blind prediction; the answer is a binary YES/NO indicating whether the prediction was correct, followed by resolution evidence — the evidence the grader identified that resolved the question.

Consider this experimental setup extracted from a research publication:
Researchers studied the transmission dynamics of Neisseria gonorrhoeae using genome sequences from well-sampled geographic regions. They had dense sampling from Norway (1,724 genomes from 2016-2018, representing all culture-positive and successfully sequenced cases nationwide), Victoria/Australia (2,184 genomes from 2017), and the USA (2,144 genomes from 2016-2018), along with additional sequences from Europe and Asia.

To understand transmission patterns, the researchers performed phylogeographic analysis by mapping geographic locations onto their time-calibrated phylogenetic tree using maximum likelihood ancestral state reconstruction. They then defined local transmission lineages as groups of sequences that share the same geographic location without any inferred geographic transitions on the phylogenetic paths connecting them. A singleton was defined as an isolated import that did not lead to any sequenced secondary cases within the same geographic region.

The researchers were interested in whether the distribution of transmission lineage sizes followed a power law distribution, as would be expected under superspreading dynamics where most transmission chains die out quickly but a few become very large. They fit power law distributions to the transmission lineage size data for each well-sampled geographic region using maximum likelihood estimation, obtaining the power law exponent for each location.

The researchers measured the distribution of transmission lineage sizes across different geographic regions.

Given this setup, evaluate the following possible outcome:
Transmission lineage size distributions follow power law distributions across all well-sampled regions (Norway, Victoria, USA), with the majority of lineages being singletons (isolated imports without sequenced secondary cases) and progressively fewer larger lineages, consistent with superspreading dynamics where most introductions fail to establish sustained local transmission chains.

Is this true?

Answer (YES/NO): NO